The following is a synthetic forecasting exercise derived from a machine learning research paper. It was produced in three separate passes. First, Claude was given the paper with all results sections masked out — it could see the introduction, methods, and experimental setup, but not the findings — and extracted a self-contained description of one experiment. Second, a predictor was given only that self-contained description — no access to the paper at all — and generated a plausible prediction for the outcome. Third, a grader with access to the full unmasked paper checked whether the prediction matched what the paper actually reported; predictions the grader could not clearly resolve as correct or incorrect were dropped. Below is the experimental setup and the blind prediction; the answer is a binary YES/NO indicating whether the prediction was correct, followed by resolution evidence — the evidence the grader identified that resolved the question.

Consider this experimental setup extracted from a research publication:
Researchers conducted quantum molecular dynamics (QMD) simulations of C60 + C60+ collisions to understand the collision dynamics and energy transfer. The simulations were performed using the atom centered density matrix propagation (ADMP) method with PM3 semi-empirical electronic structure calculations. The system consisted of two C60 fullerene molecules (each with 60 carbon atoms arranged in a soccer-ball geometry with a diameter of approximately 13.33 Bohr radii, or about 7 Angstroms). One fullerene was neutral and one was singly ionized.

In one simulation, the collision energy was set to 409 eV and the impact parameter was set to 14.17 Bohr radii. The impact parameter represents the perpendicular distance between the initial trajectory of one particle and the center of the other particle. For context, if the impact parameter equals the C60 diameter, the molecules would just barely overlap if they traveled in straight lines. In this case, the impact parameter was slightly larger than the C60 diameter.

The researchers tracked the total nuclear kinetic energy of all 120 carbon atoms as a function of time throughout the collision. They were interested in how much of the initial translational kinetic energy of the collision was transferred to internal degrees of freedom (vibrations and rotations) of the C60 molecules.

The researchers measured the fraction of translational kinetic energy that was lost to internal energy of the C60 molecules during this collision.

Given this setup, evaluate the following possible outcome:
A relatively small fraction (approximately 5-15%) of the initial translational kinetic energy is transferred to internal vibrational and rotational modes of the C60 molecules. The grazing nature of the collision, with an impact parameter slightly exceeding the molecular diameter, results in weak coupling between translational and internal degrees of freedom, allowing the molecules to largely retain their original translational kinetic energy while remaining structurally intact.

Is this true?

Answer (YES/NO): NO